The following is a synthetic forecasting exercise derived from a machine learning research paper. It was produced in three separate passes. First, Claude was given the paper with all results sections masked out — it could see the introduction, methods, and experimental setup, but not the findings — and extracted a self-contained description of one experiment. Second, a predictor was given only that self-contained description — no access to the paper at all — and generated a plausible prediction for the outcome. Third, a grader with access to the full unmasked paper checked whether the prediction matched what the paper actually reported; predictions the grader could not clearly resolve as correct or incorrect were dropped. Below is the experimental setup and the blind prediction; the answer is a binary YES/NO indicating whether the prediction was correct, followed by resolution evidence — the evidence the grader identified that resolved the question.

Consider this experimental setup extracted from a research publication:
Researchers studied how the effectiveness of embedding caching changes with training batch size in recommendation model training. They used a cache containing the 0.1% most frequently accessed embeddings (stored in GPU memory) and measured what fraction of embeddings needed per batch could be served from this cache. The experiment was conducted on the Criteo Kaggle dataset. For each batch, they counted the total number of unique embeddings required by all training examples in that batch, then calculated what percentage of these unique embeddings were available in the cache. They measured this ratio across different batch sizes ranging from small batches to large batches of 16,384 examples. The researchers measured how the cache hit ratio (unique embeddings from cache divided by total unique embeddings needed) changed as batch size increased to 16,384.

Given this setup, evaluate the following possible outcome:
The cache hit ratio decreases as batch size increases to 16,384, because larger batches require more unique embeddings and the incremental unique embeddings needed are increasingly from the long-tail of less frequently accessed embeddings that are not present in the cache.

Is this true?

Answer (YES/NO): YES